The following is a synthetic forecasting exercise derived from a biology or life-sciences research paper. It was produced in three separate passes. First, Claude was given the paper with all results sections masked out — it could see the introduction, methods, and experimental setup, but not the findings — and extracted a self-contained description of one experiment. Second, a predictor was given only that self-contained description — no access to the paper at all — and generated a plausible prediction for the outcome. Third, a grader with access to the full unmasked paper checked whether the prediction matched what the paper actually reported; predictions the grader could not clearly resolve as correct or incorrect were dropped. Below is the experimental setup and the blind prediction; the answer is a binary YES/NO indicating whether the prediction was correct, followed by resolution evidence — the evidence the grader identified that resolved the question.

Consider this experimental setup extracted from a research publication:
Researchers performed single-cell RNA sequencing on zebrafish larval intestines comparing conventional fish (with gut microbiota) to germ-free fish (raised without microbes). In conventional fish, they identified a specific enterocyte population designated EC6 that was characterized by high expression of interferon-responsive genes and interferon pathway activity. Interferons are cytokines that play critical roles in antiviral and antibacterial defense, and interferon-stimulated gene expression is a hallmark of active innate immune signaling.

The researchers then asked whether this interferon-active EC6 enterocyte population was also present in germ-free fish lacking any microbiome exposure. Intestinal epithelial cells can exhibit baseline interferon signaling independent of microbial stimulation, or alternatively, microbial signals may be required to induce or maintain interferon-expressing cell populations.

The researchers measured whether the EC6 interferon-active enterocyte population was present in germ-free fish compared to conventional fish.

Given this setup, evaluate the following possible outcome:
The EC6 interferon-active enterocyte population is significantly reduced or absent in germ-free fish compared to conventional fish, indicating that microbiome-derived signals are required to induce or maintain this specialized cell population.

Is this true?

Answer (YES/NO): YES